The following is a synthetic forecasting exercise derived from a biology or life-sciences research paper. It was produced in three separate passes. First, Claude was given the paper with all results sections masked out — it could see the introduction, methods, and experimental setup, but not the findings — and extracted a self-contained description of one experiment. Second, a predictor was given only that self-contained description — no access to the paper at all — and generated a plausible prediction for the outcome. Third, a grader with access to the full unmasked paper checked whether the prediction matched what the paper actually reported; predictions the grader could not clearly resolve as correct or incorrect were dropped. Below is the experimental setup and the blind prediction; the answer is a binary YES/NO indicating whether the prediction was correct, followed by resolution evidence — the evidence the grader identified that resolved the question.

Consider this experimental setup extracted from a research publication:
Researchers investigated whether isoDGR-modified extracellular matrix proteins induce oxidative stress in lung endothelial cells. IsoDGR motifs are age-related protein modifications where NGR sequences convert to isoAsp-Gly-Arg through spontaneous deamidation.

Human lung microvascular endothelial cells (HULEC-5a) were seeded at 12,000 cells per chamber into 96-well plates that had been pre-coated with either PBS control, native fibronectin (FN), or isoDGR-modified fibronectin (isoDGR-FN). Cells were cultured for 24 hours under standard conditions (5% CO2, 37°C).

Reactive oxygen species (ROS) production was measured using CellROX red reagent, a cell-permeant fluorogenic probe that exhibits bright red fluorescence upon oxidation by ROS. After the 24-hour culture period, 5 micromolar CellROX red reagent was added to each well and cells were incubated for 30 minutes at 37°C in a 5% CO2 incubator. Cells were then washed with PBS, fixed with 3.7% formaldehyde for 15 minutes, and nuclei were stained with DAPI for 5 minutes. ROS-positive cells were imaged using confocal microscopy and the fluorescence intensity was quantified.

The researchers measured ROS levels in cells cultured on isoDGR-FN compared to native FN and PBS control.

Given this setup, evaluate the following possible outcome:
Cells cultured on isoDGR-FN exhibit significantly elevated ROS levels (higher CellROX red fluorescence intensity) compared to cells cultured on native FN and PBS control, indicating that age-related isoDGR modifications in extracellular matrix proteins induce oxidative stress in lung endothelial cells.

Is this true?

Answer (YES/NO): YES